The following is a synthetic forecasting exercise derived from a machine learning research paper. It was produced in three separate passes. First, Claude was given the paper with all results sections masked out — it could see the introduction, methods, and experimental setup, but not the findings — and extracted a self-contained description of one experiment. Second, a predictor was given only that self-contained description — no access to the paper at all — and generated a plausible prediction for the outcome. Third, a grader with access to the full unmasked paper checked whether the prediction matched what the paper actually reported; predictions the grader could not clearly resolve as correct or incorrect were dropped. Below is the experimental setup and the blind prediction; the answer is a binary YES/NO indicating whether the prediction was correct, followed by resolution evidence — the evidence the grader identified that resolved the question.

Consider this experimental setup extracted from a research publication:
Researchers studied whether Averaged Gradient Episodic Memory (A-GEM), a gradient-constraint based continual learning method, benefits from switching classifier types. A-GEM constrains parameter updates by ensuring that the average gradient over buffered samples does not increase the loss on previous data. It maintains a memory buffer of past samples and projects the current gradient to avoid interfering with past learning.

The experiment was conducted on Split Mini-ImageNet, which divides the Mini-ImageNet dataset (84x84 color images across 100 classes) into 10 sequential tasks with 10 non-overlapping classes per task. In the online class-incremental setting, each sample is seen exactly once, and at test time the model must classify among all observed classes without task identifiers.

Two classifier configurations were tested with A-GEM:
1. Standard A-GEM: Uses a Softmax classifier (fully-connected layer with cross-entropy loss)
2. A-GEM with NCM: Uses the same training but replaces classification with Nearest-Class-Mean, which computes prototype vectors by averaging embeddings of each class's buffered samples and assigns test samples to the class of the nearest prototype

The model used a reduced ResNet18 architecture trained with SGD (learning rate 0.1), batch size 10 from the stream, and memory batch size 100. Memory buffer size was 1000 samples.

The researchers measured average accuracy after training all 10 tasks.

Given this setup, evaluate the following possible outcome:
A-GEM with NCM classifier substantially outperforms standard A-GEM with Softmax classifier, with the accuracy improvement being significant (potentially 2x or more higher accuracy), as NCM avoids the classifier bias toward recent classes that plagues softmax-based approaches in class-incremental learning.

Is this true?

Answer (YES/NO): YES